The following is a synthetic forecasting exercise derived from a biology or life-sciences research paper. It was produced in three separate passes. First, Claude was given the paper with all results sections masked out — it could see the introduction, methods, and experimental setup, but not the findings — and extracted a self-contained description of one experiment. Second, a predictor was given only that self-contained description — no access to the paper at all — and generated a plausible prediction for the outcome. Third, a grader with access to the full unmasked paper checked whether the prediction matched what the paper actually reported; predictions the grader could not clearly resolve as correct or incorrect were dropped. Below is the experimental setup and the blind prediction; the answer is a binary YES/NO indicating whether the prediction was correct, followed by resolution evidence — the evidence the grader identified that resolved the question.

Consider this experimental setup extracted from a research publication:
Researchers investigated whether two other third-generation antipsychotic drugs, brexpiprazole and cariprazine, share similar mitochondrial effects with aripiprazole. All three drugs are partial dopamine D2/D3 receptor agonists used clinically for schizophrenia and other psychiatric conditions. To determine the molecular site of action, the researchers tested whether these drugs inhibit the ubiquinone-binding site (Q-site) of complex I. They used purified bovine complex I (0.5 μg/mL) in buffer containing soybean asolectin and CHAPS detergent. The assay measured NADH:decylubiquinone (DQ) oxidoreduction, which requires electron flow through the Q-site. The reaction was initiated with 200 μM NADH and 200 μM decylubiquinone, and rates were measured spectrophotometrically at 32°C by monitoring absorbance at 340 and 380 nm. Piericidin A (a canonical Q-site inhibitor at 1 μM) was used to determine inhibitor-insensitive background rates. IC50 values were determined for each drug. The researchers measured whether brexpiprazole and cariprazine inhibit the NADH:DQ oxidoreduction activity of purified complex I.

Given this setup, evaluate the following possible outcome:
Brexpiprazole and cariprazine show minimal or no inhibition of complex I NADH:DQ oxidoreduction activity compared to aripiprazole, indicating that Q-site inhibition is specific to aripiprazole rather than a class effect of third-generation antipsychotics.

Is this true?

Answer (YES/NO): NO